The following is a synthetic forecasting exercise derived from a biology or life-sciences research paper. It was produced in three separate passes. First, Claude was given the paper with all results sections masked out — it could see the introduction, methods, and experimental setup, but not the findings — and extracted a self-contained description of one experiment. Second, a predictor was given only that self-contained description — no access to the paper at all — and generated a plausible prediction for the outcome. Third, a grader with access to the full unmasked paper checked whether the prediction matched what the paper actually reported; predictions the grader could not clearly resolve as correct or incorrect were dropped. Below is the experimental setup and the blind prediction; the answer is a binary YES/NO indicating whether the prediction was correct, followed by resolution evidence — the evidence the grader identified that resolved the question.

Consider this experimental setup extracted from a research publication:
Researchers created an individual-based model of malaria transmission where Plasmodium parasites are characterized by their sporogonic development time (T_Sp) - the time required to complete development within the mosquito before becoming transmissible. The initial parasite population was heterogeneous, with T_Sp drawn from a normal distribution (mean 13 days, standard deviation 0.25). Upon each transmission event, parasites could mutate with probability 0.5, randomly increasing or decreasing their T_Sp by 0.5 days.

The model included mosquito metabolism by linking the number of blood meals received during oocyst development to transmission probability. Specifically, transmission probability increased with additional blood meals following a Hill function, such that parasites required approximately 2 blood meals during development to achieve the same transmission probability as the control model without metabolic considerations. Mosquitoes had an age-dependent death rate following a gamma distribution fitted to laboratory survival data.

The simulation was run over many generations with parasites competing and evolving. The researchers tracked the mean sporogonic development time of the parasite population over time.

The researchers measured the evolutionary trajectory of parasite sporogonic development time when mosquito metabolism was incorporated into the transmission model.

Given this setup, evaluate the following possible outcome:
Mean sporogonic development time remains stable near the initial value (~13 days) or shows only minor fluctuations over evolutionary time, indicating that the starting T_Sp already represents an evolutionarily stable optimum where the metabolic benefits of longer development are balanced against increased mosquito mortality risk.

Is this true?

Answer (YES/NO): NO